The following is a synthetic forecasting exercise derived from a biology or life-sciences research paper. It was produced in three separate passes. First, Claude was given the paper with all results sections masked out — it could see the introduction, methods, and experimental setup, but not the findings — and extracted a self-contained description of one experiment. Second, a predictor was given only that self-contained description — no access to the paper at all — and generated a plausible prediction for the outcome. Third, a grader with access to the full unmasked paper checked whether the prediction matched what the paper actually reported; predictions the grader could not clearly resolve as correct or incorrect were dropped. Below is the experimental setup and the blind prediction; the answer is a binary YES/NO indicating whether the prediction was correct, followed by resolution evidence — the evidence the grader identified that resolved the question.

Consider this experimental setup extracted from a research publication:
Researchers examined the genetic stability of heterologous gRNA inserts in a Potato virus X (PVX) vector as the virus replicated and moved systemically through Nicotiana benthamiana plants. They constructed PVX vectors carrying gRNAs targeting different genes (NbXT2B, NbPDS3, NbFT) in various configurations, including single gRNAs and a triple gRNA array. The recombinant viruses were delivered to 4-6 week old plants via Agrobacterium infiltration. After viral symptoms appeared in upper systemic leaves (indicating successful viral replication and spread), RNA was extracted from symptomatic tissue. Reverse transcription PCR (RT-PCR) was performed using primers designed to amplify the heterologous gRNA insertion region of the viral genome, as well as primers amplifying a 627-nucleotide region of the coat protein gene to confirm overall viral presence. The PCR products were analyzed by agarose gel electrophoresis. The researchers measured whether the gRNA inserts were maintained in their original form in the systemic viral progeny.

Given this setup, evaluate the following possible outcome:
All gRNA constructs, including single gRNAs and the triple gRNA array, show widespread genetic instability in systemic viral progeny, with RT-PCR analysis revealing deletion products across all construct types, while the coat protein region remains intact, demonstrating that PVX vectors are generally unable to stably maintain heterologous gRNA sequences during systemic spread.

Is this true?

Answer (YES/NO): NO